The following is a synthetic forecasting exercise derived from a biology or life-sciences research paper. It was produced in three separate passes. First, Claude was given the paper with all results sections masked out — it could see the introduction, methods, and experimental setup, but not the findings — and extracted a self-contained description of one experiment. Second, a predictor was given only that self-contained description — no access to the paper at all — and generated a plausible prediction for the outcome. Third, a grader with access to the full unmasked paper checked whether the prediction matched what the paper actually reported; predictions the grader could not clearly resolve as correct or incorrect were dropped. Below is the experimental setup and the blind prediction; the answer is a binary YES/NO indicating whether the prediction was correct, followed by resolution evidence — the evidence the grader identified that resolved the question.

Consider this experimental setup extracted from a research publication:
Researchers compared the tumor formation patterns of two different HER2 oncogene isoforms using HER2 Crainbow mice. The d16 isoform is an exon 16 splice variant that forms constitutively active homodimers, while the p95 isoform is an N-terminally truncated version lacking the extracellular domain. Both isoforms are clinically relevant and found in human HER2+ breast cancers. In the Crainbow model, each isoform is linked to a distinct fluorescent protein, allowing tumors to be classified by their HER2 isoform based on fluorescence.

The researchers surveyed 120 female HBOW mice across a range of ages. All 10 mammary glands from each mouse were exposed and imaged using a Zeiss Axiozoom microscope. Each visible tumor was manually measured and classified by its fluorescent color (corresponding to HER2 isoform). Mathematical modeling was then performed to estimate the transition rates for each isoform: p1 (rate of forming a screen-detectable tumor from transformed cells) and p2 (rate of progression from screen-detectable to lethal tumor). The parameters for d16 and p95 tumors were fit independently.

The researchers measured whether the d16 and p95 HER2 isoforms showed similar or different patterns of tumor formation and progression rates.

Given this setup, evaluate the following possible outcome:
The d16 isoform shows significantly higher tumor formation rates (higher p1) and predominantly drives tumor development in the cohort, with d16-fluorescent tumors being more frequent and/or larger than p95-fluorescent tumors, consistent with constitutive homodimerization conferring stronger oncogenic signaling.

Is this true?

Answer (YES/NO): NO